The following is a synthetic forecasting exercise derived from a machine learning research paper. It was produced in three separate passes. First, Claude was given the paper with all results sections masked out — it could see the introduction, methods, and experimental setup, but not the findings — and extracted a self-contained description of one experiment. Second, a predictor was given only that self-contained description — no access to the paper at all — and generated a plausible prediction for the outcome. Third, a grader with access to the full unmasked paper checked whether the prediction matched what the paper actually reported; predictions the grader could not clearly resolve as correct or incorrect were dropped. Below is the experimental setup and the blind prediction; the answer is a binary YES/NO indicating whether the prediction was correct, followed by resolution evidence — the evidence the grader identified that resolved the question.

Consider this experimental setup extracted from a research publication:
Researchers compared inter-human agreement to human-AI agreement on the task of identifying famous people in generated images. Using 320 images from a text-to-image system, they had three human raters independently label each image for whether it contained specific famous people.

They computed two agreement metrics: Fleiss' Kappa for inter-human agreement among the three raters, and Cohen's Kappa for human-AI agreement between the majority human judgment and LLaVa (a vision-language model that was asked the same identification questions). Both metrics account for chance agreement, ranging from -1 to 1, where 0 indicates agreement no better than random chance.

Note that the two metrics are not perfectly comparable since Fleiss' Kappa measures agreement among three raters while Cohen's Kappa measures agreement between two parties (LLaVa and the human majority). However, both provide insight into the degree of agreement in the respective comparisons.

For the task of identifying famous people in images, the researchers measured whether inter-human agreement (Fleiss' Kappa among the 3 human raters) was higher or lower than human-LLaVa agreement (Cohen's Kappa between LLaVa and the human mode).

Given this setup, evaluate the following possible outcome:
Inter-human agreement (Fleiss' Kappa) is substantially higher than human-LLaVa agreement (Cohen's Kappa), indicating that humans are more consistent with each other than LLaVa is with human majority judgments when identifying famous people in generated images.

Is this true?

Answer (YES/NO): NO